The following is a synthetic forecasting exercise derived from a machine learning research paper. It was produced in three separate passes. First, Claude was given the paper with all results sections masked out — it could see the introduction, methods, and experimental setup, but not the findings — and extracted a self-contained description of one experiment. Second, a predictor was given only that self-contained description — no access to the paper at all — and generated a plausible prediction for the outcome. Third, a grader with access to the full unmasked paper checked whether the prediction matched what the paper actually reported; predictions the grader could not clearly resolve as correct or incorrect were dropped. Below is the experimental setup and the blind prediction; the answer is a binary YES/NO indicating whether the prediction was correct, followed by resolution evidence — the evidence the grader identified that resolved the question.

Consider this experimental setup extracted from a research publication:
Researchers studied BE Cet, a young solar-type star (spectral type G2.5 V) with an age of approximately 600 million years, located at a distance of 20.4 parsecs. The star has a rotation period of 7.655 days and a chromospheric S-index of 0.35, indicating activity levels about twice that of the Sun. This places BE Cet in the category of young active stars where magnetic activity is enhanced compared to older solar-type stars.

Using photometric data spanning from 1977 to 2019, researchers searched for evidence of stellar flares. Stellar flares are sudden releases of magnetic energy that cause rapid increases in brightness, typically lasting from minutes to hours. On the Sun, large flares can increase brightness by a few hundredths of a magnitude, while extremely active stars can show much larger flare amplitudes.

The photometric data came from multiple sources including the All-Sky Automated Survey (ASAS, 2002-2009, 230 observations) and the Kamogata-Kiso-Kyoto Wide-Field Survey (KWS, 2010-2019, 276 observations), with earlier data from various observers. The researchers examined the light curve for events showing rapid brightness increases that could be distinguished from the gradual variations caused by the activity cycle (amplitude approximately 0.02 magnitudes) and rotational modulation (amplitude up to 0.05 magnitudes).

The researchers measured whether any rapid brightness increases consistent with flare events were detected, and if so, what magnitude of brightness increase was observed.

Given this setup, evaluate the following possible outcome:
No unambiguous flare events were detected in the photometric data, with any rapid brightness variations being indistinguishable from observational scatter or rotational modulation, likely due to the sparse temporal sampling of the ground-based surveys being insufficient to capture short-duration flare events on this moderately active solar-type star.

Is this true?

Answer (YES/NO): NO